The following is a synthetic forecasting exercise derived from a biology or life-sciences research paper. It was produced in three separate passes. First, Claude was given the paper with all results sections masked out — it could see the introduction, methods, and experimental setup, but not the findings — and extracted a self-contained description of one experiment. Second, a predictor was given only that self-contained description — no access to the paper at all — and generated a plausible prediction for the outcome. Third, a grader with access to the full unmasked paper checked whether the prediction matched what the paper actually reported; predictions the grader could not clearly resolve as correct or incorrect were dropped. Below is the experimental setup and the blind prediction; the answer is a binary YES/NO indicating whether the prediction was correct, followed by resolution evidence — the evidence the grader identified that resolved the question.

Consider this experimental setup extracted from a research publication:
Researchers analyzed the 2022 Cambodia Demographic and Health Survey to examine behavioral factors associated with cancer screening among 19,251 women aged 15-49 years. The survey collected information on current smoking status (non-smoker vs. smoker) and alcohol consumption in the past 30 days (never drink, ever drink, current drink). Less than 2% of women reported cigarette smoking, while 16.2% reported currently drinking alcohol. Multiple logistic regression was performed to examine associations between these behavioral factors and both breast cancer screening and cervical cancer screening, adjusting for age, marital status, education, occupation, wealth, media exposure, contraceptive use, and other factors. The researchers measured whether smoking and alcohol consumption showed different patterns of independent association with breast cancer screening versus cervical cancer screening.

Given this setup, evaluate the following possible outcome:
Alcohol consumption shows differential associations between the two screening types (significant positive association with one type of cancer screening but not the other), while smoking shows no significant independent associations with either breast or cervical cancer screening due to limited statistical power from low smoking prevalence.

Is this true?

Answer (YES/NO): NO